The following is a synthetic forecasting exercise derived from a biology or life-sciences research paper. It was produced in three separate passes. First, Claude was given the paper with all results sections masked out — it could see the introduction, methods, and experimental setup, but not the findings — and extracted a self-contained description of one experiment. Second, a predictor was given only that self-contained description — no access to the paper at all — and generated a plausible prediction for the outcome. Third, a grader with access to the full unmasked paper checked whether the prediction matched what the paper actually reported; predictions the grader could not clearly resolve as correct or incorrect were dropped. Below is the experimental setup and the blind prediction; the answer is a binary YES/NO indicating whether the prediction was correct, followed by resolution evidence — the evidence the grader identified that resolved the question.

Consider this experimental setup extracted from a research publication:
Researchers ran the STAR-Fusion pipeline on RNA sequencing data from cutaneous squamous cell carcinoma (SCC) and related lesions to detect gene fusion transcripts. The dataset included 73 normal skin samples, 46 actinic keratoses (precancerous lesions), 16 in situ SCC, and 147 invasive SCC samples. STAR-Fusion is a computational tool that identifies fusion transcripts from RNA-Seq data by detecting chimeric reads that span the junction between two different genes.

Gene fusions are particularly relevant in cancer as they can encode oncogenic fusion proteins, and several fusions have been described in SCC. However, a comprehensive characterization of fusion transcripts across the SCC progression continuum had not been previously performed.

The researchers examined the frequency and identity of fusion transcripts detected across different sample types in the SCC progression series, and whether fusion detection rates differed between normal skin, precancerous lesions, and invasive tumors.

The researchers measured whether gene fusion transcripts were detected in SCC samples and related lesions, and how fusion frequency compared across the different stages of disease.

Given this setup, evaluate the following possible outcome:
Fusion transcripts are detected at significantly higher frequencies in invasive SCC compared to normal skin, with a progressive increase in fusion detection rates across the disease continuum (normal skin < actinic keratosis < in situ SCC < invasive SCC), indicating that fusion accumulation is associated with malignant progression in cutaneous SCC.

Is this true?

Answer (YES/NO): NO